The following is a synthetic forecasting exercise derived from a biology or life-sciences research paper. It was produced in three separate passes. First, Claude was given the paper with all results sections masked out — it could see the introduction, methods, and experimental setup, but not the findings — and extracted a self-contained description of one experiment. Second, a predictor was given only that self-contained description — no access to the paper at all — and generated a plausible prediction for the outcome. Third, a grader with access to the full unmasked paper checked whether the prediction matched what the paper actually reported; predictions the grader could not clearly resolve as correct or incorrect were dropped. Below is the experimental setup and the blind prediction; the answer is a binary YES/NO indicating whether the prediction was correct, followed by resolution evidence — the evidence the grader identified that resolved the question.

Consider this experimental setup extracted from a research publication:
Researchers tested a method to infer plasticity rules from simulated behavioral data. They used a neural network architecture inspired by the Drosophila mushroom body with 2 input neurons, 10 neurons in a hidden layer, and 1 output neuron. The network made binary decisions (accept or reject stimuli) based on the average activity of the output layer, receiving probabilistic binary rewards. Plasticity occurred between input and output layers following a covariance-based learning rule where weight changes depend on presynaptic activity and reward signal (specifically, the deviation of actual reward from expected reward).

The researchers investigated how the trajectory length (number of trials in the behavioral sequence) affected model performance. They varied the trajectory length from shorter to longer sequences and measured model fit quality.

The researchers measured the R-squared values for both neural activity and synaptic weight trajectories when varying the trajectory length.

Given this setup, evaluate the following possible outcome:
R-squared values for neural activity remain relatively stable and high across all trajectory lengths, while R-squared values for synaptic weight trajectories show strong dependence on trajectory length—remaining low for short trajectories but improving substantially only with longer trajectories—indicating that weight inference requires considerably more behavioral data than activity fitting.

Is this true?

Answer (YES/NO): NO